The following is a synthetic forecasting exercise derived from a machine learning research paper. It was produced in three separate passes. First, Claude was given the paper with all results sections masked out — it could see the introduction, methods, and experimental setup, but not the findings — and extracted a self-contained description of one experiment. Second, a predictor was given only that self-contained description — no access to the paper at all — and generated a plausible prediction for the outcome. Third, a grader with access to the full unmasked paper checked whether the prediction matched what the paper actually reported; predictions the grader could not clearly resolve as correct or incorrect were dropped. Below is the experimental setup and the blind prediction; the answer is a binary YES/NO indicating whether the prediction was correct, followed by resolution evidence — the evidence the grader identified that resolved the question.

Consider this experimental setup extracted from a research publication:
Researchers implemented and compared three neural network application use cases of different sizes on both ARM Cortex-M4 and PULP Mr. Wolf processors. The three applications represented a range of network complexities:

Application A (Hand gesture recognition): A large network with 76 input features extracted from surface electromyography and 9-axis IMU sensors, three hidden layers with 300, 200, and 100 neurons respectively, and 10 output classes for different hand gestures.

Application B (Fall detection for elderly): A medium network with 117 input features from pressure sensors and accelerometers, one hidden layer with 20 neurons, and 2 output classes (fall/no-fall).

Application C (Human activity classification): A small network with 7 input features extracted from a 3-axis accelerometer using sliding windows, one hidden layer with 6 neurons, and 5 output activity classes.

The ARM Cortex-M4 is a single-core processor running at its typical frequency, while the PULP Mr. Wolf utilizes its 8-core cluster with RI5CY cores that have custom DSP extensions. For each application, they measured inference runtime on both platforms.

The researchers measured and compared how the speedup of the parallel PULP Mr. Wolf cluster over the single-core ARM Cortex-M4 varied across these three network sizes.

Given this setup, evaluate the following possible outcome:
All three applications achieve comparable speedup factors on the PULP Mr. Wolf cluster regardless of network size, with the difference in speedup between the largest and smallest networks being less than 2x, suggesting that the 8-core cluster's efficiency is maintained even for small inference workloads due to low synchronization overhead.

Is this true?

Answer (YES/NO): NO